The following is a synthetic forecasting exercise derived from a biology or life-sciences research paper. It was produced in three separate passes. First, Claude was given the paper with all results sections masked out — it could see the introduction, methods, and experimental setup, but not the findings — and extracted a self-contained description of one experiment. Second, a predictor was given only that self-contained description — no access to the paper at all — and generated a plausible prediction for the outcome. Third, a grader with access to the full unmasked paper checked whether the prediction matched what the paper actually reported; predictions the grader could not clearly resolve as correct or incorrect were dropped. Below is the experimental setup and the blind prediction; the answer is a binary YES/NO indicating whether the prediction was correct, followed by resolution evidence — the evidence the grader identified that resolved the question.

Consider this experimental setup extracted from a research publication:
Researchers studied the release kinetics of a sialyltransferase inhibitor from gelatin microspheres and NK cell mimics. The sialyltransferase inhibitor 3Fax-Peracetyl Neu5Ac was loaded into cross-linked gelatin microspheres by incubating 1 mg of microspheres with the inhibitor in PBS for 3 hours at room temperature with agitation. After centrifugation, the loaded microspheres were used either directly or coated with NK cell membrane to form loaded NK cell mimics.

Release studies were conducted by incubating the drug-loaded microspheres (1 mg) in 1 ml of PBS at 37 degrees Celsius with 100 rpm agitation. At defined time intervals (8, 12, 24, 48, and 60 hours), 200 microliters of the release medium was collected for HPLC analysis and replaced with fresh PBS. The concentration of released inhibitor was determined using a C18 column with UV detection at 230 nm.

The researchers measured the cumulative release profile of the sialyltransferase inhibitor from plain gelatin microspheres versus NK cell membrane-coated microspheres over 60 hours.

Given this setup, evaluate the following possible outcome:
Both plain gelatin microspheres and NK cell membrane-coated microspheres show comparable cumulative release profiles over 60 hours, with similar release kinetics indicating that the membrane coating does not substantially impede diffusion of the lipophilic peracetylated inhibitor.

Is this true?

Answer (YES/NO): NO